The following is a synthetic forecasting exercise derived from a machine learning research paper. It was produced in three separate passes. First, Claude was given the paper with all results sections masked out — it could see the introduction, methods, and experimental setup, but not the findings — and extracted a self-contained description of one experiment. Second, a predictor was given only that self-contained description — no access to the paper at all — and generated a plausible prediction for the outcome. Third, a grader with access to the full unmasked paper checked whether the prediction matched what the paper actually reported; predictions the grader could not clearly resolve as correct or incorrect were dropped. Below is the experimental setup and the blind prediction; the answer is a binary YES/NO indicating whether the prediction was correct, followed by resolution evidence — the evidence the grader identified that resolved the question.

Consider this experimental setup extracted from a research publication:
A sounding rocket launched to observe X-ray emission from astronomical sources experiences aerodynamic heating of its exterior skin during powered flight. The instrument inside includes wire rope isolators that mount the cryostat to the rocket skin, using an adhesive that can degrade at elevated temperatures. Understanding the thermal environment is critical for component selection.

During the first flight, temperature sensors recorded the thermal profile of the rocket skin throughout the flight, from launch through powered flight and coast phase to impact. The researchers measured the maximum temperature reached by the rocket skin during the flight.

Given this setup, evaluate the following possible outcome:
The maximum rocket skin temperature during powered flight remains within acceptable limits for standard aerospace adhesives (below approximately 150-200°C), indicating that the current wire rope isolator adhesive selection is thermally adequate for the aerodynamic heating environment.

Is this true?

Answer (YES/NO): NO